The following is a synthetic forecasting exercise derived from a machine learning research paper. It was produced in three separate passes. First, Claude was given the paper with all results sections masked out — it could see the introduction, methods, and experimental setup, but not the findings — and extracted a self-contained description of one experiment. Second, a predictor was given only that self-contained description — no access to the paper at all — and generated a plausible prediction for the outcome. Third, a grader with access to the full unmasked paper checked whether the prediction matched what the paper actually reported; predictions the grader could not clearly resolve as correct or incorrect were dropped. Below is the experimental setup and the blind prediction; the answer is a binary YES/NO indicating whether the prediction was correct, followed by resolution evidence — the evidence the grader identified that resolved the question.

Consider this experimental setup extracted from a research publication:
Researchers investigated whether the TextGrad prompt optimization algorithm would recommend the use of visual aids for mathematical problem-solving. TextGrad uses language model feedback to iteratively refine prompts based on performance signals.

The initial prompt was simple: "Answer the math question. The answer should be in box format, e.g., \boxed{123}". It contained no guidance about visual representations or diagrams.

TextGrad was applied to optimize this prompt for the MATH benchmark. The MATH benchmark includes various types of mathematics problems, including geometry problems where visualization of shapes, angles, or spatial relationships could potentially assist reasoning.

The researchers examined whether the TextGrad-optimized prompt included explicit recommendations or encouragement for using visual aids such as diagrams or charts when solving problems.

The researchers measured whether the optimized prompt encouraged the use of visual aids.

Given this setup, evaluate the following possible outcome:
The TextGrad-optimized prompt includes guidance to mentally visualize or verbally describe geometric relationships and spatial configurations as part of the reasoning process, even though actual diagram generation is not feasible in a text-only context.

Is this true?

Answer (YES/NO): NO